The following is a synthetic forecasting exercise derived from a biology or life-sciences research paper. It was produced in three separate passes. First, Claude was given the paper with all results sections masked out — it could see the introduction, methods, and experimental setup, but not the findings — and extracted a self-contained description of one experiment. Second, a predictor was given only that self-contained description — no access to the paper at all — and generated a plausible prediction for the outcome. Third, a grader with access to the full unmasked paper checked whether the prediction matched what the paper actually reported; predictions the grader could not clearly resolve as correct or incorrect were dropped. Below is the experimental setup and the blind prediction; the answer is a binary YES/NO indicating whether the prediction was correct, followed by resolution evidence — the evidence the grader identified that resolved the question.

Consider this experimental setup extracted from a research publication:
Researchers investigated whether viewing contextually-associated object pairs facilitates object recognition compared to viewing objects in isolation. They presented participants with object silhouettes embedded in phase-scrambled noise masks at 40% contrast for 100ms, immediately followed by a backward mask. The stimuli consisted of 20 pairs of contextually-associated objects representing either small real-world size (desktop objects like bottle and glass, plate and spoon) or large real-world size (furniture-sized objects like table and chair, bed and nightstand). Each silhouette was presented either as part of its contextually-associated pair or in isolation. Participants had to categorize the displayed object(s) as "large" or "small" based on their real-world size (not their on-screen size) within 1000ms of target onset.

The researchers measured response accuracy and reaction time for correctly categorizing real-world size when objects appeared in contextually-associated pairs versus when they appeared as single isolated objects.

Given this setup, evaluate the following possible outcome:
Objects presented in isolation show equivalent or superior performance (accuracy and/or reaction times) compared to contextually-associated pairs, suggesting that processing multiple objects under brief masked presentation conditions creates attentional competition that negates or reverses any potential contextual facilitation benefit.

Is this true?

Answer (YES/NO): NO